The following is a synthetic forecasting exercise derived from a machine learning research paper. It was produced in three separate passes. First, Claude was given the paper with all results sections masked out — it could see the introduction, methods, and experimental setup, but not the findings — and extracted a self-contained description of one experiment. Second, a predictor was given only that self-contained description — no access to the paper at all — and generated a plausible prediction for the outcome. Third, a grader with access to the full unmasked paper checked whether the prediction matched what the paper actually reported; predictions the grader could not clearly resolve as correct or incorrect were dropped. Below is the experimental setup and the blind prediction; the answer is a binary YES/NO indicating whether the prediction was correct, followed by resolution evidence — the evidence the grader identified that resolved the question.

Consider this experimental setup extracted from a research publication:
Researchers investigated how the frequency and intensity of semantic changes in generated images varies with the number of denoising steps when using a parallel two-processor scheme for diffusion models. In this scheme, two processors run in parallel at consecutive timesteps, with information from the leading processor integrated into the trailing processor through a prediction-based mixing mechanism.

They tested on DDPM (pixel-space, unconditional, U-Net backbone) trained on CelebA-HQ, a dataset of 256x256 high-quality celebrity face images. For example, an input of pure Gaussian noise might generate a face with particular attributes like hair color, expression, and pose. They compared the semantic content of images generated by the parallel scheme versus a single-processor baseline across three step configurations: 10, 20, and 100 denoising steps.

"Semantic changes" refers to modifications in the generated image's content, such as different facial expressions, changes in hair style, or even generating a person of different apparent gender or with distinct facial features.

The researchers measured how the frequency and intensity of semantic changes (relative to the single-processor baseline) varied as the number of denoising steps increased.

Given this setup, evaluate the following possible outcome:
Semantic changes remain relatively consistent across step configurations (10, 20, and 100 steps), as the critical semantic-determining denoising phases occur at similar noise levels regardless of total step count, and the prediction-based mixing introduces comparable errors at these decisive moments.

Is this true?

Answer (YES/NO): NO